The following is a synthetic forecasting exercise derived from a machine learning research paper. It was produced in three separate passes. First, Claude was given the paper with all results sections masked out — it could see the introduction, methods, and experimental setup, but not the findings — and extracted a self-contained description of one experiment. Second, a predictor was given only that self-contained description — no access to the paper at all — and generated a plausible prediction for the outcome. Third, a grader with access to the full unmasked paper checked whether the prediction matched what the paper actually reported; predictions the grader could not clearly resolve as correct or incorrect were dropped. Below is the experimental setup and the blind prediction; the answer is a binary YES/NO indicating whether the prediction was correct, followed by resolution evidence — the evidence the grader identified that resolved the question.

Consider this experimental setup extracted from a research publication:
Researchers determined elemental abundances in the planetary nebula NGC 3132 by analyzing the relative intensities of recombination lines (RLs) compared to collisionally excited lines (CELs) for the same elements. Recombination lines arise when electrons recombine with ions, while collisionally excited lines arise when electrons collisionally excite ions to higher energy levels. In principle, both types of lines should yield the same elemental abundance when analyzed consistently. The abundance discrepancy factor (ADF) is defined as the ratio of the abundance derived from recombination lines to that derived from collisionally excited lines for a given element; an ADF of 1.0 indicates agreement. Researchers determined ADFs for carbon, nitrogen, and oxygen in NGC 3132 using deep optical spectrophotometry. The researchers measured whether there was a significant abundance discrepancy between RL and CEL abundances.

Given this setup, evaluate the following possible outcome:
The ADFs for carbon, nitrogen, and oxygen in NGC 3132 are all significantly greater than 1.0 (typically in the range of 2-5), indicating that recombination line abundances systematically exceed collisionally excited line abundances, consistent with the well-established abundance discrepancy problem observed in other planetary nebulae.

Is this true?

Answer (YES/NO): YES